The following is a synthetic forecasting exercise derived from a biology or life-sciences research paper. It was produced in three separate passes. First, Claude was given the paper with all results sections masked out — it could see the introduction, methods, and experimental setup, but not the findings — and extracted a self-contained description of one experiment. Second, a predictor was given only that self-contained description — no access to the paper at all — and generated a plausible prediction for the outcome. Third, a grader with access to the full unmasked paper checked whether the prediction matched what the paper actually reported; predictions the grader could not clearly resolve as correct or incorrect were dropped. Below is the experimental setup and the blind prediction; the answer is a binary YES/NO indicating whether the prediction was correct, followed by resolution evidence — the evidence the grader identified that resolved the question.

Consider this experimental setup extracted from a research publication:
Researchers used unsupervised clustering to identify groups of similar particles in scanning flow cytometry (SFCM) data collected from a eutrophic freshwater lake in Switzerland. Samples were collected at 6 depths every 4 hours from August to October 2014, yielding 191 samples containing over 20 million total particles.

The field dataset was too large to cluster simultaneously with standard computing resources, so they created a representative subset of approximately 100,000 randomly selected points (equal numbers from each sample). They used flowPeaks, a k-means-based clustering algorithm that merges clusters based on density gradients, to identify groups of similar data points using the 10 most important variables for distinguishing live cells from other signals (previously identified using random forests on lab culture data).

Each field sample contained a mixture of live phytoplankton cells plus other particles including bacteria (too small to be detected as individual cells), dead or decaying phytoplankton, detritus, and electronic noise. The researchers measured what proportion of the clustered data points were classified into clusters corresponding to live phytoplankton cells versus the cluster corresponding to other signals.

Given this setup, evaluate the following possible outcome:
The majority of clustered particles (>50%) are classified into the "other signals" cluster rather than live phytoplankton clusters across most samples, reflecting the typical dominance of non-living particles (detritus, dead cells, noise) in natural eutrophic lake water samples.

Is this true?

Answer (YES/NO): YES